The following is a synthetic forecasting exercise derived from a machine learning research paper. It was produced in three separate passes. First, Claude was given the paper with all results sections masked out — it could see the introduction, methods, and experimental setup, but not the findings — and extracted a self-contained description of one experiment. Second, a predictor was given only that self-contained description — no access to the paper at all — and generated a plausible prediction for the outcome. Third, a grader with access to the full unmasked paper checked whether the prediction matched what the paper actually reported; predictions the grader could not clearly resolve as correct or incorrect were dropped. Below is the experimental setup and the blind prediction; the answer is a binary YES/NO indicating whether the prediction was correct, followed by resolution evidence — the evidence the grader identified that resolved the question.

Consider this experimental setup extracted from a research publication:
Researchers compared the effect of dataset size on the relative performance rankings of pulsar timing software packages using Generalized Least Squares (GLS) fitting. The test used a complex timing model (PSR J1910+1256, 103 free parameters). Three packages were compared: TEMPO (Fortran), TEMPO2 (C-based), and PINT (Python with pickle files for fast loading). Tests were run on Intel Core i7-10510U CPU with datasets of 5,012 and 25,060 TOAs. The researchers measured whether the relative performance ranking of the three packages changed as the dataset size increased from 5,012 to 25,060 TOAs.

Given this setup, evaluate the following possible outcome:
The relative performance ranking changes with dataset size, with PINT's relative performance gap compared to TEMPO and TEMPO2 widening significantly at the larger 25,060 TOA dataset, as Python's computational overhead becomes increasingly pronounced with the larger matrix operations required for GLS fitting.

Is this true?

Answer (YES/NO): NO